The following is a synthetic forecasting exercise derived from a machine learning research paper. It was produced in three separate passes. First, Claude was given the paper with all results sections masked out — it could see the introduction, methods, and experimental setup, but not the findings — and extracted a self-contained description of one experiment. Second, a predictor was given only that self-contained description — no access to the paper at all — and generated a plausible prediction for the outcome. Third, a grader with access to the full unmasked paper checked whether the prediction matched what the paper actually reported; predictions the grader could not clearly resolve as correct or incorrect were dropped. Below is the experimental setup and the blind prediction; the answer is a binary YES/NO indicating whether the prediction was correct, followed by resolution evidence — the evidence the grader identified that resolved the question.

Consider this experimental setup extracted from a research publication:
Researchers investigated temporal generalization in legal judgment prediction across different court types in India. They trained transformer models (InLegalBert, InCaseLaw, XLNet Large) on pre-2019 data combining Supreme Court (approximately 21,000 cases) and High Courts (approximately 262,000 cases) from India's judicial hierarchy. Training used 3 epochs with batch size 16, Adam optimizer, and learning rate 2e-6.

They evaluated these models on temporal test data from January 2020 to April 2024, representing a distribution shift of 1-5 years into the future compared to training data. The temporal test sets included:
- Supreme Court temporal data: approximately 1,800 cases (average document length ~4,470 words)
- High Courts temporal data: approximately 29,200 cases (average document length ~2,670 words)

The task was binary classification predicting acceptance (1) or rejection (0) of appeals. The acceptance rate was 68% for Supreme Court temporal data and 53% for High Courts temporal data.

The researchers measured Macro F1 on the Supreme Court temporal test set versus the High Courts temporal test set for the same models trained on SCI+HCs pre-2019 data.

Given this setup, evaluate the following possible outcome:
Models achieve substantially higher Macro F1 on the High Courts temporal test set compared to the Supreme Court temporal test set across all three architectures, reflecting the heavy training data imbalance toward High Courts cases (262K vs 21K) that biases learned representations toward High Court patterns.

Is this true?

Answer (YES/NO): NO